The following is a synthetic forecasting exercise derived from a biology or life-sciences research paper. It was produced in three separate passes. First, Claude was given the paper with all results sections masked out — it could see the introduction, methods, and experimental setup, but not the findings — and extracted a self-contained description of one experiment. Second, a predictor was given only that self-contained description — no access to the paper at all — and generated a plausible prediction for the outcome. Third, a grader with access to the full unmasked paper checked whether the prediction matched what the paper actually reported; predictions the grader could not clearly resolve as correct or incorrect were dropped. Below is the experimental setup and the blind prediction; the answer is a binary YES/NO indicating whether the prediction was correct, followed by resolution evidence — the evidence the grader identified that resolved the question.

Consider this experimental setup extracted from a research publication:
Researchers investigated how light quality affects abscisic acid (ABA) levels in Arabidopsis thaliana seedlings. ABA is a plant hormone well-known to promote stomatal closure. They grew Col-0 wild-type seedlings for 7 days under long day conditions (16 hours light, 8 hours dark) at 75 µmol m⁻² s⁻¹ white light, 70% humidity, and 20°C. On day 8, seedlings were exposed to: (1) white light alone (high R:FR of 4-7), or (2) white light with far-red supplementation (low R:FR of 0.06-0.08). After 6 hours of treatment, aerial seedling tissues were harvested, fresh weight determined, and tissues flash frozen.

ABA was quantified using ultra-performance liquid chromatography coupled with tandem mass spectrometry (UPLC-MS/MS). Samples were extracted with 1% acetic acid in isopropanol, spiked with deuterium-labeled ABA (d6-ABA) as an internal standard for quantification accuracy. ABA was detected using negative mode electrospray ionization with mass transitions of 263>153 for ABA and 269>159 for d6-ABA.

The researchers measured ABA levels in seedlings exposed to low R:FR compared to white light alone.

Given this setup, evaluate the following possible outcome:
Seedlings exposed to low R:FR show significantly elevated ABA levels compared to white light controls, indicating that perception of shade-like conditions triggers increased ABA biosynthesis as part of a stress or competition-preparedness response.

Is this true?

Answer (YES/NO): YES